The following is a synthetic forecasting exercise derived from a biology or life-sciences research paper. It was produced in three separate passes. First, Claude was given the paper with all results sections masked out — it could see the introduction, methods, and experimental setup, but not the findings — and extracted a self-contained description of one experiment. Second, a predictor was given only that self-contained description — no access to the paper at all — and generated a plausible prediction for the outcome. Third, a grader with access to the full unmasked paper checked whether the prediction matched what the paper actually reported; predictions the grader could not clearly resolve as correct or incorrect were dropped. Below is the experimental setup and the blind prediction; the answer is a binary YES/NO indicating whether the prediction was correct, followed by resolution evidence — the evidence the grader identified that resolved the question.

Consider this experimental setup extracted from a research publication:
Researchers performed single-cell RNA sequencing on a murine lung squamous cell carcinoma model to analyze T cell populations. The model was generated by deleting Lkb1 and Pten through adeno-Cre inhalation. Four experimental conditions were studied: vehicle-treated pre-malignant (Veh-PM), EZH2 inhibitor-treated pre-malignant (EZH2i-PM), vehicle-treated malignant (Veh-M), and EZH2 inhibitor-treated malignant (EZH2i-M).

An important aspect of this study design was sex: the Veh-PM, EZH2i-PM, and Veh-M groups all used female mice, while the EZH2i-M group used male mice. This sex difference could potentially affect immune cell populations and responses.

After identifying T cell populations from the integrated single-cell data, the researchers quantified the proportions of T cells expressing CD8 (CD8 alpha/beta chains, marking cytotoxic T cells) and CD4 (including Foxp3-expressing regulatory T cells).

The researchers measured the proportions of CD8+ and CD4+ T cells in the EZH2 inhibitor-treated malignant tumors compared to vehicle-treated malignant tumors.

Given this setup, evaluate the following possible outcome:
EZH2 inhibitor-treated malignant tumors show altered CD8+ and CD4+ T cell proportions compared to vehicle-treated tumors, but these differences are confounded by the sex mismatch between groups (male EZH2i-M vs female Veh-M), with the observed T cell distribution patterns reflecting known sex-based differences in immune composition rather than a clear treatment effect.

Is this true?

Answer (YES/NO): NO